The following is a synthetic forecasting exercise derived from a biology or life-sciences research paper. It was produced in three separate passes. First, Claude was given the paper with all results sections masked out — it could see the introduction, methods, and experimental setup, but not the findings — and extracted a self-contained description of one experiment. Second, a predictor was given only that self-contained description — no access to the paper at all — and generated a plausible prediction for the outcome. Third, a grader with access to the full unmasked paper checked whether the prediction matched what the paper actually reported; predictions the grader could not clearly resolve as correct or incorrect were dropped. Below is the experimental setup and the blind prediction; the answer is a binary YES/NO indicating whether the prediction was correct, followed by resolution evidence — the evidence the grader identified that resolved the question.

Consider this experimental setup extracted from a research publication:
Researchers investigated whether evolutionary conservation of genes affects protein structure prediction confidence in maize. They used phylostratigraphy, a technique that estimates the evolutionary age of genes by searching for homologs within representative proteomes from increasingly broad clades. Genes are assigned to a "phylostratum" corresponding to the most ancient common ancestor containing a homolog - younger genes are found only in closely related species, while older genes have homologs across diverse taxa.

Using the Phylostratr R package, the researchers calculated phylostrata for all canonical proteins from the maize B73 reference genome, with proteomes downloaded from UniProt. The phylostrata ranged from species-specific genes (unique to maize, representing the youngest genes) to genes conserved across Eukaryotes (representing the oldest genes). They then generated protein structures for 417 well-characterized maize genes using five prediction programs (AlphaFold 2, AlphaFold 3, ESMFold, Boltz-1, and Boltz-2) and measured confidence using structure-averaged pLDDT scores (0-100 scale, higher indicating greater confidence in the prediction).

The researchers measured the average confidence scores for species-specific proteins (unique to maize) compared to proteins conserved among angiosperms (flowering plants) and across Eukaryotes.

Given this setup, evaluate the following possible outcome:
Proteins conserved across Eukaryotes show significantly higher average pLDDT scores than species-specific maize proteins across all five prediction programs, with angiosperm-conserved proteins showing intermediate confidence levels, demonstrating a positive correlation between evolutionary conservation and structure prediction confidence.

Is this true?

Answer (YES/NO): YES